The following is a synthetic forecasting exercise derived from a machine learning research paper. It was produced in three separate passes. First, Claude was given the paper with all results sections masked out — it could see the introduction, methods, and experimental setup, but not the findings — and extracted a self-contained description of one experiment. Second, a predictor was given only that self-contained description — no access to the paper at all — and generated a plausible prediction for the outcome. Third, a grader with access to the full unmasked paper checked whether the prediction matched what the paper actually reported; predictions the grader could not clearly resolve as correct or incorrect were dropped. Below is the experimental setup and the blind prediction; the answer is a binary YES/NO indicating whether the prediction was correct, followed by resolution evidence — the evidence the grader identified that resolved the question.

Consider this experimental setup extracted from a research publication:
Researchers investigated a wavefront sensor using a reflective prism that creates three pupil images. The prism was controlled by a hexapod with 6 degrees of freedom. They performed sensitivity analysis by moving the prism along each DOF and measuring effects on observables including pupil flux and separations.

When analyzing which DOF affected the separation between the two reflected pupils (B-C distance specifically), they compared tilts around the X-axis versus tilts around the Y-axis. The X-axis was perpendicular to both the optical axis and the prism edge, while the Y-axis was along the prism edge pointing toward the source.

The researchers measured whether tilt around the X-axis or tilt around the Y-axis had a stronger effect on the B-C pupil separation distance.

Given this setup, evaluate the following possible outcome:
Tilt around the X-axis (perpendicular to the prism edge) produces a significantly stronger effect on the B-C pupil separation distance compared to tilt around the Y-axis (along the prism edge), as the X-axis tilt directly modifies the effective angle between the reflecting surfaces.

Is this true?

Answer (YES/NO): YES